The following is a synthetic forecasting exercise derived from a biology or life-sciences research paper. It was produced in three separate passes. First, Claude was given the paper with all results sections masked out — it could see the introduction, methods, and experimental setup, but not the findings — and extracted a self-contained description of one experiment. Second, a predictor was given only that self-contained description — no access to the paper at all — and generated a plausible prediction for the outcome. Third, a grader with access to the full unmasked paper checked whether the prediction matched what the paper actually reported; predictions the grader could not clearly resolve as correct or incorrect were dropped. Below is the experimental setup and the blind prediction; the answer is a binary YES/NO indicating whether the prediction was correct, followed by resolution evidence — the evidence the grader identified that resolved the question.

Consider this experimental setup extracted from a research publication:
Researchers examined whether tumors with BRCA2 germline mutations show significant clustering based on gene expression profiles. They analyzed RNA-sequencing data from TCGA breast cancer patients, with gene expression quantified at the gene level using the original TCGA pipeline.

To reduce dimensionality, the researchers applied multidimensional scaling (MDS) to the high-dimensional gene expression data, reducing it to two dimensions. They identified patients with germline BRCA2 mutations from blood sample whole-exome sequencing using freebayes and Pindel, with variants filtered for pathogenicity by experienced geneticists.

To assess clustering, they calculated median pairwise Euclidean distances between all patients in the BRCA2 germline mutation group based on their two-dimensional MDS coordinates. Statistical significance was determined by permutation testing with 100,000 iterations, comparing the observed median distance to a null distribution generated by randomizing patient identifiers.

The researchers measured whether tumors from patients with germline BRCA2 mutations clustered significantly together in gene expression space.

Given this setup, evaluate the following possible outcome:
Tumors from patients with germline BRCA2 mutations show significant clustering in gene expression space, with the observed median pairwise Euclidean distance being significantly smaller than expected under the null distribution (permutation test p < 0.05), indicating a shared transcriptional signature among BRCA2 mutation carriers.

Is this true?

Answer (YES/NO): NO